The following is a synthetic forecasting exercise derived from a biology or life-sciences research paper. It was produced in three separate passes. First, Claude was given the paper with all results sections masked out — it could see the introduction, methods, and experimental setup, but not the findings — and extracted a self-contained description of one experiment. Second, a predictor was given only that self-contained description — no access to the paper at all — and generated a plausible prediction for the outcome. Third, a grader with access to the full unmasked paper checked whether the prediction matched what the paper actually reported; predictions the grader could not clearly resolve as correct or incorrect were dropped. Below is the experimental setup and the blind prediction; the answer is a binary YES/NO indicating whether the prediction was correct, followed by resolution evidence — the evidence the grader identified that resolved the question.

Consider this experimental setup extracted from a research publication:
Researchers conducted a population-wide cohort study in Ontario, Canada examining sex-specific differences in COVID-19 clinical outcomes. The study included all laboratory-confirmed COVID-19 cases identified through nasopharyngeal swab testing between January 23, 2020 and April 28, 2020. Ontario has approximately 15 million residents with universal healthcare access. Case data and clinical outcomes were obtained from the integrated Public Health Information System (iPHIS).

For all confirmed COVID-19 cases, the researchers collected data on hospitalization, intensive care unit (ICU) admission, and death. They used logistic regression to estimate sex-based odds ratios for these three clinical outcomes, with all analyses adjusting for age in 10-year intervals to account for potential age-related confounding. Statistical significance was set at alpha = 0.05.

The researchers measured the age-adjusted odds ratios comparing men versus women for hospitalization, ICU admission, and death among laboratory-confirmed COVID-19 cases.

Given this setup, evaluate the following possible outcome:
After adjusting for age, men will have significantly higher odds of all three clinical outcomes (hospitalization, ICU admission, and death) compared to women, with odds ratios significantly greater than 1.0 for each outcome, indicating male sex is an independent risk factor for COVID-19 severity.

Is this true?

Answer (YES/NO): YES